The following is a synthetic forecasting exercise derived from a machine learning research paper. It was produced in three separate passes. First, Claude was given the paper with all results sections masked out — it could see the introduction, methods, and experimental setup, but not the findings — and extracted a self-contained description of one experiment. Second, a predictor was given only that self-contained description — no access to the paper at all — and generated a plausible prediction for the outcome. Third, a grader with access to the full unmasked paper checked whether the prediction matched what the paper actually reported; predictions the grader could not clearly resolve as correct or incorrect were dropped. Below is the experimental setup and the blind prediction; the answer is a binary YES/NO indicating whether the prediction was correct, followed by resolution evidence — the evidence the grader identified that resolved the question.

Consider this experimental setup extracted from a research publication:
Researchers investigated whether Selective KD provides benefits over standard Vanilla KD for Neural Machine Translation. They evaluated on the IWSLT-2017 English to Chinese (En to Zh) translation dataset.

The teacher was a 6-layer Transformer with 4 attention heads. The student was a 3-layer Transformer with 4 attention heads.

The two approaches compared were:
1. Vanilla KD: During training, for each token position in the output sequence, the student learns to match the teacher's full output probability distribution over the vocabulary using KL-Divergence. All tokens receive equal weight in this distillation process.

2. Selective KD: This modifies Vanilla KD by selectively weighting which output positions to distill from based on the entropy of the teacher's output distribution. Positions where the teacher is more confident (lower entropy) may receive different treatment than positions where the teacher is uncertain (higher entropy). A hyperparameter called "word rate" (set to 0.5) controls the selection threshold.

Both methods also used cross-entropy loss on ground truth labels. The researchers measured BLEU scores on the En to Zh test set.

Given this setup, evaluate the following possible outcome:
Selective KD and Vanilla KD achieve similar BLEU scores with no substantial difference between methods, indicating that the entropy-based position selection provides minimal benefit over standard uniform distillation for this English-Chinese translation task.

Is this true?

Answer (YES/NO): NO